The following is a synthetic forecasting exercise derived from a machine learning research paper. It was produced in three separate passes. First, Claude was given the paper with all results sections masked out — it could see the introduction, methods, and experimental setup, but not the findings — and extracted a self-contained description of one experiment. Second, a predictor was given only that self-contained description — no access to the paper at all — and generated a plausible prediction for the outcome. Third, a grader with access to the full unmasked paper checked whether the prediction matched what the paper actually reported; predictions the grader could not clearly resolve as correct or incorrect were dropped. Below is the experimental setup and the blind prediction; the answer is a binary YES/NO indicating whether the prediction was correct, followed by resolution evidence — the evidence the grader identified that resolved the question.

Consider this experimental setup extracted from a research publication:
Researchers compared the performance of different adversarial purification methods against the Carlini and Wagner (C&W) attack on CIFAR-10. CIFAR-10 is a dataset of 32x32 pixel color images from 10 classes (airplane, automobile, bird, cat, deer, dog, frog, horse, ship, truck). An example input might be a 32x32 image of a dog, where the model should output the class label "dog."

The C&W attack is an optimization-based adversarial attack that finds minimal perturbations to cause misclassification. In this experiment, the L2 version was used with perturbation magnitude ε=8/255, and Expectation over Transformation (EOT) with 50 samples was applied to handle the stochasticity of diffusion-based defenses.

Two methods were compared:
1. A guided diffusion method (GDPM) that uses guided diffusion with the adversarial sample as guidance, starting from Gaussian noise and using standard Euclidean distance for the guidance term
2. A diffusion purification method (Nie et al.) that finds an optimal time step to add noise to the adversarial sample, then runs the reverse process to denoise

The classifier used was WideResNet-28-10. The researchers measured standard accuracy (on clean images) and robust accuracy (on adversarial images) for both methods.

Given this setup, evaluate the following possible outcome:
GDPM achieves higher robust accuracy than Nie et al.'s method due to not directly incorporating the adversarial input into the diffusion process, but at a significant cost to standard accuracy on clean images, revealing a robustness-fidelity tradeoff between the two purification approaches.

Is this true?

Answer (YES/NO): NO